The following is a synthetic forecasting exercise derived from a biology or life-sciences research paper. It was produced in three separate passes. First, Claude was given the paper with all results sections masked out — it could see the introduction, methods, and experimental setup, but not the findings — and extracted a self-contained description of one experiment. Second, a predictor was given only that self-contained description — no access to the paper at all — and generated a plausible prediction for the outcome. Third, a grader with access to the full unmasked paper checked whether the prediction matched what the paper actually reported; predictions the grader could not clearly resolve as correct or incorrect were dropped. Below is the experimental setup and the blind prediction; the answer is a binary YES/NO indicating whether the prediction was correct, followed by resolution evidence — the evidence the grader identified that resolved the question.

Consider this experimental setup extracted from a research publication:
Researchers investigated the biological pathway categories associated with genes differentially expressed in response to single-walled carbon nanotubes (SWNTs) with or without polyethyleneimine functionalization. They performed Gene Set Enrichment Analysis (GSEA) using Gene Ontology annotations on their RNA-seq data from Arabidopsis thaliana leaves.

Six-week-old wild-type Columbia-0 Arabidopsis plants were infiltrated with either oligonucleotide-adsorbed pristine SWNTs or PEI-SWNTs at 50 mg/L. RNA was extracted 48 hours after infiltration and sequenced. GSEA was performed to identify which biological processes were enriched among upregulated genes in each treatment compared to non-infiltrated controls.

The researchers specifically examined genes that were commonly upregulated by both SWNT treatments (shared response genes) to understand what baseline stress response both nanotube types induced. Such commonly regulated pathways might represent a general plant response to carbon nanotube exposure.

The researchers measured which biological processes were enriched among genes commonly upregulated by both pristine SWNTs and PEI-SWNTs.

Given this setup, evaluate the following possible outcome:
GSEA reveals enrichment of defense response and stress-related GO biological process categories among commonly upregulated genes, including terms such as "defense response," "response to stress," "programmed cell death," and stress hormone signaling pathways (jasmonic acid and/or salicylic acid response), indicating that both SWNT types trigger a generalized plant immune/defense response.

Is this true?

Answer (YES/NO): NO